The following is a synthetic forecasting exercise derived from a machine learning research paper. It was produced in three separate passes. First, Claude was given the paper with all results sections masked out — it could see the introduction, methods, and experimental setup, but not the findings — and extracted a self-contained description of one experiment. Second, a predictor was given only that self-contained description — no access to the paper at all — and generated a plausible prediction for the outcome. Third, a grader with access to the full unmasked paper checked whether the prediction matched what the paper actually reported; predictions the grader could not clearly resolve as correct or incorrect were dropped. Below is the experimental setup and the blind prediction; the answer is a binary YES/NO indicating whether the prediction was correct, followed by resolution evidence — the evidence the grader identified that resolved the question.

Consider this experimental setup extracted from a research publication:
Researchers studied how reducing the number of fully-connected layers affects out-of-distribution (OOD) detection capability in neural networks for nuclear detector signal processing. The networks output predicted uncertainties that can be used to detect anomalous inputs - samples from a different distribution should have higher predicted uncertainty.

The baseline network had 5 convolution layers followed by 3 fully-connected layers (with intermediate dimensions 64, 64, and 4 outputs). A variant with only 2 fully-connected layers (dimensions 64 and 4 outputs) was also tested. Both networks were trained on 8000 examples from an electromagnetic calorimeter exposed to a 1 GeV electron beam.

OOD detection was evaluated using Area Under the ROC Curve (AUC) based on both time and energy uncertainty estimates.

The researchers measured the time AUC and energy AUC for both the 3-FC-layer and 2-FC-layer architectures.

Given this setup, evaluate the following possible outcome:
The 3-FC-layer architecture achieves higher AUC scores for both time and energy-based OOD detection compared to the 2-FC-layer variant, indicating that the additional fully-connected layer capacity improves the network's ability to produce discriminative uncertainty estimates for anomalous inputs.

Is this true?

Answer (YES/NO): NO